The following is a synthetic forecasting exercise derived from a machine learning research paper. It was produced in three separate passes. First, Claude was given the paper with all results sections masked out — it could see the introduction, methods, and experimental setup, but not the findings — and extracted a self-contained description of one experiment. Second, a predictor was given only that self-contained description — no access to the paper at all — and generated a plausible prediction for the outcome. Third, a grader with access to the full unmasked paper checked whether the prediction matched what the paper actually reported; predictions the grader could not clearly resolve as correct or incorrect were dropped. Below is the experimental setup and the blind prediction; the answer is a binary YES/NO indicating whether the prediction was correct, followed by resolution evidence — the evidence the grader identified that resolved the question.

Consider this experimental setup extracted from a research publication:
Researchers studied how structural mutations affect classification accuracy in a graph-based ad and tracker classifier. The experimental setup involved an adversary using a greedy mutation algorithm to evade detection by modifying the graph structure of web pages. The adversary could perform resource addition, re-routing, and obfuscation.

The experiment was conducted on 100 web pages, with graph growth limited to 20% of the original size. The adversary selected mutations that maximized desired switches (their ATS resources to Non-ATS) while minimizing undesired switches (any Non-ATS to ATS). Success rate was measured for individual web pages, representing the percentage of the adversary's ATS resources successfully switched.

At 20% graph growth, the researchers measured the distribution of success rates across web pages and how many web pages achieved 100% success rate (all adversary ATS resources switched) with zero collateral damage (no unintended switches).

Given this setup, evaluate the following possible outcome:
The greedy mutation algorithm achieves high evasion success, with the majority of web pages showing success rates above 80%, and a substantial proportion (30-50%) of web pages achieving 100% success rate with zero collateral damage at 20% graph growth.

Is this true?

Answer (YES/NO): NO